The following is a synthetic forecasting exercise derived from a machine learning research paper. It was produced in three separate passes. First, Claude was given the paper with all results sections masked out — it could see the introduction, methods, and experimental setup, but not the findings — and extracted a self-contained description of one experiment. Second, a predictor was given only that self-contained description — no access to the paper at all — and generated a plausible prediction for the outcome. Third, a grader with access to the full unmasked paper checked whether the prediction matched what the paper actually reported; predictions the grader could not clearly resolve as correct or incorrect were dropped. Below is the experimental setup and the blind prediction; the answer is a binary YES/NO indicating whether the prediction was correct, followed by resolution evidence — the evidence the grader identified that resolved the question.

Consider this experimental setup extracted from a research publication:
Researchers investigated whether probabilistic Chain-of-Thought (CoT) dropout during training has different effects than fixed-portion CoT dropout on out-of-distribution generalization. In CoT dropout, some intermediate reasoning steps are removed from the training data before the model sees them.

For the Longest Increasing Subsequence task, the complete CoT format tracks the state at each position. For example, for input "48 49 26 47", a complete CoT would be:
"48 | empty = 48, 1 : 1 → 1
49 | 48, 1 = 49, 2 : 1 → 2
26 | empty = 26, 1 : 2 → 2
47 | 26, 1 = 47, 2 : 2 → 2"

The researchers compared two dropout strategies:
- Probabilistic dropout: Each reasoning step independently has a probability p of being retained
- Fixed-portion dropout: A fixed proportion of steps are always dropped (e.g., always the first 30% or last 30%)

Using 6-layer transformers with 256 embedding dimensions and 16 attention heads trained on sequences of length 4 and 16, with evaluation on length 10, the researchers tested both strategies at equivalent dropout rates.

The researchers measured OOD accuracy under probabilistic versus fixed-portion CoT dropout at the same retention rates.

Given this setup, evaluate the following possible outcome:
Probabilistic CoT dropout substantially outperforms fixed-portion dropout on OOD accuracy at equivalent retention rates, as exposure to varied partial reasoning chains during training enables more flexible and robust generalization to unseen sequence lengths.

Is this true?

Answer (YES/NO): YES